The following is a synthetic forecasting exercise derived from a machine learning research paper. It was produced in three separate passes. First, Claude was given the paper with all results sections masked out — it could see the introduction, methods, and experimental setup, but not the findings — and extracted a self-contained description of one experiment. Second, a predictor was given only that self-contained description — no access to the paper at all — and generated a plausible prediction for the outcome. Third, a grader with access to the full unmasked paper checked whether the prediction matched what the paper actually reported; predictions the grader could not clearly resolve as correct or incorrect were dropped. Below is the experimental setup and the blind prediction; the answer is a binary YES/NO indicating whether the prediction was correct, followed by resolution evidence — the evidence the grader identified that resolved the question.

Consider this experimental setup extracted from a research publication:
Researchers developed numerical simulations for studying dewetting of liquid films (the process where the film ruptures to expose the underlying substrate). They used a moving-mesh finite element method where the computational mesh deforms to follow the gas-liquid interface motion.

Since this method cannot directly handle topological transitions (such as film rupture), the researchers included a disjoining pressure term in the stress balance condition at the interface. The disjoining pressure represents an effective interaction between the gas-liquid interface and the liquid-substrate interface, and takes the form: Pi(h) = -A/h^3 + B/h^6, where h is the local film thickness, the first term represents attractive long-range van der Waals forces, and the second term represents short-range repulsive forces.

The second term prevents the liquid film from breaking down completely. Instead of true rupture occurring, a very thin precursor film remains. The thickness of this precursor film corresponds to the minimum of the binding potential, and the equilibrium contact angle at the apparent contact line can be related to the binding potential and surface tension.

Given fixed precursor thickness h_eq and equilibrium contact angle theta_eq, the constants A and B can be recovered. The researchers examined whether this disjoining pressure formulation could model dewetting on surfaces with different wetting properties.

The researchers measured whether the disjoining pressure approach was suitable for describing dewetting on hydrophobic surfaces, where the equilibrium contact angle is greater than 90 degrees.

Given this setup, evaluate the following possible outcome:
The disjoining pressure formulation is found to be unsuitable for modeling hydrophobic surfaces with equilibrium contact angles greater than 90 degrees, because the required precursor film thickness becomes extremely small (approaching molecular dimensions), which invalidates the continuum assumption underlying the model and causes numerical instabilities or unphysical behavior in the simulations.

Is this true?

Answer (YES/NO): NO